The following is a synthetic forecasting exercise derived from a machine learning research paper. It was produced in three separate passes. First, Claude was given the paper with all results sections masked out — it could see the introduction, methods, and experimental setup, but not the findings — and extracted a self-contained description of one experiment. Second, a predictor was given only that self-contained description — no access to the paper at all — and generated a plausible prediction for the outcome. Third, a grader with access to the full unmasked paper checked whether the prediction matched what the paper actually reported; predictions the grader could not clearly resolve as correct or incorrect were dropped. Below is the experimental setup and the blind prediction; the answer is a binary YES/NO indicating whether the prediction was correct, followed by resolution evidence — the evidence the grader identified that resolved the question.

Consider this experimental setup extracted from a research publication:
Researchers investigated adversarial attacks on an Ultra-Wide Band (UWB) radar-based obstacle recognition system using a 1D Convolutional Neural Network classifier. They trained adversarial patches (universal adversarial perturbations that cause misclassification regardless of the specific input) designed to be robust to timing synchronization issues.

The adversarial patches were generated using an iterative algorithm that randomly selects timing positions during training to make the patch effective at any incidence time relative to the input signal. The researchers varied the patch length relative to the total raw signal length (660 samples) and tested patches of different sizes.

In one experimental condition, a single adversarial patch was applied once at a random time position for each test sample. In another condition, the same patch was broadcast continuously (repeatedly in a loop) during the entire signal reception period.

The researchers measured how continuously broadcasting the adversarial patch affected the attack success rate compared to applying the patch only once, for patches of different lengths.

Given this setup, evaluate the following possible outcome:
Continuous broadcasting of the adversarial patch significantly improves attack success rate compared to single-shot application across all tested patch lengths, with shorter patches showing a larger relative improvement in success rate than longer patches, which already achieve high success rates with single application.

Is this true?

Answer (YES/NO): YES